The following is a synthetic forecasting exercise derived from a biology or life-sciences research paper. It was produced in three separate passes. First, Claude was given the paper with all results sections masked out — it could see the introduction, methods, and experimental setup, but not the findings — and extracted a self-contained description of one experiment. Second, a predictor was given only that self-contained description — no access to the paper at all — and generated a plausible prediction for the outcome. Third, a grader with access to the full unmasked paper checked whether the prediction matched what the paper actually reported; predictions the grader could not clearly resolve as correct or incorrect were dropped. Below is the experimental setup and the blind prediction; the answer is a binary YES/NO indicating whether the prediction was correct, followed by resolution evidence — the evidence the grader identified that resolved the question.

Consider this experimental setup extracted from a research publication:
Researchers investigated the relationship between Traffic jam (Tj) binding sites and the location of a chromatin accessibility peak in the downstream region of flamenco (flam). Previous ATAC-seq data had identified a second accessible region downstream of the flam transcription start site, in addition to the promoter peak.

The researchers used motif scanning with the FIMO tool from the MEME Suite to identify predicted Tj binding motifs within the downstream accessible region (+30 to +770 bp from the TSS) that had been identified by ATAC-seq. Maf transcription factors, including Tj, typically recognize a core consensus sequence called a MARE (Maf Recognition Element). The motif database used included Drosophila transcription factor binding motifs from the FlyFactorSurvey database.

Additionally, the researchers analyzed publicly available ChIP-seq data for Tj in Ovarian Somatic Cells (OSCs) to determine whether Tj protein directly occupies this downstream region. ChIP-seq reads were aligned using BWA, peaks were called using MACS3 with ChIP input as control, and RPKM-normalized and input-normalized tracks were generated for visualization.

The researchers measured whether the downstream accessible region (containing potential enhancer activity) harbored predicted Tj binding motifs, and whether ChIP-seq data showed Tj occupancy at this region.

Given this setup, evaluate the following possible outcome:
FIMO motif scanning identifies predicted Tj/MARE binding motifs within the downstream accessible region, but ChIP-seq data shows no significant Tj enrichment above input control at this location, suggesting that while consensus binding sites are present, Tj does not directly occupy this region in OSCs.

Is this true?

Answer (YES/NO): NO